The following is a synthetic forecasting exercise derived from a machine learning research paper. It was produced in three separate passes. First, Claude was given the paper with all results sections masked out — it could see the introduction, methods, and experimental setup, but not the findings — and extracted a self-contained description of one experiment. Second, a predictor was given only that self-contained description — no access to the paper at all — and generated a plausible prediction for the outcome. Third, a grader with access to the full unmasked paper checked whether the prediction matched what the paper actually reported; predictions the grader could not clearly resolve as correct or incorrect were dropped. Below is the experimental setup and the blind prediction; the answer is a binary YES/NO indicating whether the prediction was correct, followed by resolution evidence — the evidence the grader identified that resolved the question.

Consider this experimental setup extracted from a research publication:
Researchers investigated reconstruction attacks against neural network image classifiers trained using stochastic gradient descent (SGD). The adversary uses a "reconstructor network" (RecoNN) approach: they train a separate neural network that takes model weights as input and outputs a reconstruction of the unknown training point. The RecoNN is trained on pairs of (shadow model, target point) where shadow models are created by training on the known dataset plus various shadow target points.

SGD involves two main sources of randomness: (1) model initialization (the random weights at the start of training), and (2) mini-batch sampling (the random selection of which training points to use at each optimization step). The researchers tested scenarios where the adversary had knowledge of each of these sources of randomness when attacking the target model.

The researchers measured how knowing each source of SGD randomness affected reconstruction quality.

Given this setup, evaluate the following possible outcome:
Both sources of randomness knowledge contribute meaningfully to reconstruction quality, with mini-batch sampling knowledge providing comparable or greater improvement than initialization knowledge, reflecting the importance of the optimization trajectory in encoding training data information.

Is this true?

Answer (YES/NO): NO